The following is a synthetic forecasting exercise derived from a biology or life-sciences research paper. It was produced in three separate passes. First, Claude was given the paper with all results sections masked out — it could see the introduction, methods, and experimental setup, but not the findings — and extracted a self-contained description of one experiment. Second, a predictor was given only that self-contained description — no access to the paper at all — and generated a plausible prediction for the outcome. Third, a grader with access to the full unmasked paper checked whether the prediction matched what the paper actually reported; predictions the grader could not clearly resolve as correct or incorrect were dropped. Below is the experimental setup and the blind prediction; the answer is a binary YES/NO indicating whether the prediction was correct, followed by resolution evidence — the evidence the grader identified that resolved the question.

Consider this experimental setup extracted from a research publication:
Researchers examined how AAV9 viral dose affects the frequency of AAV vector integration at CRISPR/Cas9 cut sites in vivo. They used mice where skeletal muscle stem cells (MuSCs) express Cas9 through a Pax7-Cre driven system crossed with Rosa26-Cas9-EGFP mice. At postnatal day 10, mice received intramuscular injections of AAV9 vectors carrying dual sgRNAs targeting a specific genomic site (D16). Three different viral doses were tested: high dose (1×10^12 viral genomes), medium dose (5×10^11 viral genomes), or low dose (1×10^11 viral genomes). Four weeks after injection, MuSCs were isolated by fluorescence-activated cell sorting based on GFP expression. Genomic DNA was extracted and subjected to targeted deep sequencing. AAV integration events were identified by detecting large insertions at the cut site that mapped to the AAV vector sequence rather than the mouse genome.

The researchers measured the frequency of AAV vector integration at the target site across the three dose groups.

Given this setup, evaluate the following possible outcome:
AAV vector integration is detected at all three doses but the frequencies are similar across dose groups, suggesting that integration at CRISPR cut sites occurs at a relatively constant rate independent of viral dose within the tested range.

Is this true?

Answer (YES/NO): NO